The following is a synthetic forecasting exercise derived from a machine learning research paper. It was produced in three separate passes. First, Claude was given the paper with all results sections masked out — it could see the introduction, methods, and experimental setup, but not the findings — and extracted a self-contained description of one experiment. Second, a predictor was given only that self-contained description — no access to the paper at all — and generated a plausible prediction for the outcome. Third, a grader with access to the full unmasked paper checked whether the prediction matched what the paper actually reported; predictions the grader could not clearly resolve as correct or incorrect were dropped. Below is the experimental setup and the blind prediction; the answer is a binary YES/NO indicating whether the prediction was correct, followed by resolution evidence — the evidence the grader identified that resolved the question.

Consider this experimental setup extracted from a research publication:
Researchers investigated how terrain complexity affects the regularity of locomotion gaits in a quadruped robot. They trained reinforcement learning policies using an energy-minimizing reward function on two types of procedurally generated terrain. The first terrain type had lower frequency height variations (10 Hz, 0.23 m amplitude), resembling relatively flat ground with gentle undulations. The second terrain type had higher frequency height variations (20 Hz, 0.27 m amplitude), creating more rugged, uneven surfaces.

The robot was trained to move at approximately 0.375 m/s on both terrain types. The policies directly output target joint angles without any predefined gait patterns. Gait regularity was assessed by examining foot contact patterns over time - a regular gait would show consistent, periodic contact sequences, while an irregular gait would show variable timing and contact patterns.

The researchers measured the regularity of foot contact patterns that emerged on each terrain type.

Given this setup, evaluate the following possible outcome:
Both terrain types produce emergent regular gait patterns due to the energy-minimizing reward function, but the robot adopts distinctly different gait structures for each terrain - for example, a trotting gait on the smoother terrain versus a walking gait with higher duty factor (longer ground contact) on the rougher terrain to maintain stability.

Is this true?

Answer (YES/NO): NO